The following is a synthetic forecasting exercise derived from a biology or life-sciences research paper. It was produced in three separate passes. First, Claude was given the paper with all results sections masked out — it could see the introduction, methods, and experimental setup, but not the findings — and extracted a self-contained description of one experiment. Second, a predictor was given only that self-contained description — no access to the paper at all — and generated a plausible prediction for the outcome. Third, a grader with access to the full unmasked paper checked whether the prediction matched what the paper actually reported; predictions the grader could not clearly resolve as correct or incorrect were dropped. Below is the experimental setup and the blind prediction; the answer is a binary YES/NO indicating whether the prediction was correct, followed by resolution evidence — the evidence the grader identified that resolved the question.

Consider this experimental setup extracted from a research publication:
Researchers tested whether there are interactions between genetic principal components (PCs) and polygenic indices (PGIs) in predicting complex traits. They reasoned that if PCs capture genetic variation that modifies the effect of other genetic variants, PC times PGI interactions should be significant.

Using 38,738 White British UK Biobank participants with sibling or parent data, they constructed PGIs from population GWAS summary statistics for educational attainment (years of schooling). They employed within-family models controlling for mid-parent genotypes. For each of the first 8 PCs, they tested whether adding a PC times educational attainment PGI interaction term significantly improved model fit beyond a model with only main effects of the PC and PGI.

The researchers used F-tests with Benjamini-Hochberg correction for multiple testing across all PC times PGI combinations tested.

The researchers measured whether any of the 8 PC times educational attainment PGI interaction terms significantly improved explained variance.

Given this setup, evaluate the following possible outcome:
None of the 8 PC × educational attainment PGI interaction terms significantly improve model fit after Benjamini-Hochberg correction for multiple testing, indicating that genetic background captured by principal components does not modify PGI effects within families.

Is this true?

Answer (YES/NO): NO